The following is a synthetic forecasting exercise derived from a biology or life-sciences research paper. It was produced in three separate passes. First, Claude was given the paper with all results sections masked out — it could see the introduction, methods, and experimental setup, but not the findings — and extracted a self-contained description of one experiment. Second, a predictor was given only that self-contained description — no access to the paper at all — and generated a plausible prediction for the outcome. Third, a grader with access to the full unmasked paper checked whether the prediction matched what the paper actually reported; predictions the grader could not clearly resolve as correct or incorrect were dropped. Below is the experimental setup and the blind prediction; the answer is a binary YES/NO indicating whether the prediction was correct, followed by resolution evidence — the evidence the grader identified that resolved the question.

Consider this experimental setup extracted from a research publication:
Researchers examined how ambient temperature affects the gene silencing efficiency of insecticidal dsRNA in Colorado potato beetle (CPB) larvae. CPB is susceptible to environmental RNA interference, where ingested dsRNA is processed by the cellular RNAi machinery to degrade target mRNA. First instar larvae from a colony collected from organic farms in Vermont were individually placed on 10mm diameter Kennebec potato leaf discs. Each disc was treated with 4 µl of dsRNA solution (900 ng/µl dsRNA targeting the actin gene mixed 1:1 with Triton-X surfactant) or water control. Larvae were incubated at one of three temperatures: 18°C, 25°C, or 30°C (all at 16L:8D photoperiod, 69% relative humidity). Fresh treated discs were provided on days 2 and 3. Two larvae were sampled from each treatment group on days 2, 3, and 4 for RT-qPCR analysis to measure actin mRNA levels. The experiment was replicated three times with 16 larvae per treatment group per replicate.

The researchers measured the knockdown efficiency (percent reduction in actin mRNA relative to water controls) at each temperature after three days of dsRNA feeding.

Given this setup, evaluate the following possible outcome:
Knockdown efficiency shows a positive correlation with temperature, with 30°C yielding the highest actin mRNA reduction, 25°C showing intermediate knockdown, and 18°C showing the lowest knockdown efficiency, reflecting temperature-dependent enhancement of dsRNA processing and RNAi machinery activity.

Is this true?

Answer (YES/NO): YES